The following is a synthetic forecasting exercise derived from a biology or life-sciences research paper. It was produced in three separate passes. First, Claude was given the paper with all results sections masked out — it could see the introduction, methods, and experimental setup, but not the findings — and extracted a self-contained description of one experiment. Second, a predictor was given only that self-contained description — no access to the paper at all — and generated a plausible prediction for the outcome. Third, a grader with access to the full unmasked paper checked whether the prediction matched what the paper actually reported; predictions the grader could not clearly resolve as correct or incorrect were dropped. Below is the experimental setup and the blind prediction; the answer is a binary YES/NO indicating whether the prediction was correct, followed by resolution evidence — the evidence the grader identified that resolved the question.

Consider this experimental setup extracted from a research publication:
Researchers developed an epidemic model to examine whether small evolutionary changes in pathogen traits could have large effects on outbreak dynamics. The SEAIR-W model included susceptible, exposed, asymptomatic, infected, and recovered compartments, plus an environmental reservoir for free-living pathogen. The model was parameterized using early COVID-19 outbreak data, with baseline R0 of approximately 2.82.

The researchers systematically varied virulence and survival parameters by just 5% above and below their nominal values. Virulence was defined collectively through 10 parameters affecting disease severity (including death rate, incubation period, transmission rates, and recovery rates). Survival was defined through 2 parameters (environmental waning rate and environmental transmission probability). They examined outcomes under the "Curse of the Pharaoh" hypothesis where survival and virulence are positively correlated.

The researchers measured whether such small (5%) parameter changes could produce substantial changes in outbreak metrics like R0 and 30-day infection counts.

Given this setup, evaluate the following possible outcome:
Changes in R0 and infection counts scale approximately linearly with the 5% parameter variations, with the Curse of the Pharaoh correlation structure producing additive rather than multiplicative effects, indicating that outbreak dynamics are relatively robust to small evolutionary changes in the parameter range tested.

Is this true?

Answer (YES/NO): NO